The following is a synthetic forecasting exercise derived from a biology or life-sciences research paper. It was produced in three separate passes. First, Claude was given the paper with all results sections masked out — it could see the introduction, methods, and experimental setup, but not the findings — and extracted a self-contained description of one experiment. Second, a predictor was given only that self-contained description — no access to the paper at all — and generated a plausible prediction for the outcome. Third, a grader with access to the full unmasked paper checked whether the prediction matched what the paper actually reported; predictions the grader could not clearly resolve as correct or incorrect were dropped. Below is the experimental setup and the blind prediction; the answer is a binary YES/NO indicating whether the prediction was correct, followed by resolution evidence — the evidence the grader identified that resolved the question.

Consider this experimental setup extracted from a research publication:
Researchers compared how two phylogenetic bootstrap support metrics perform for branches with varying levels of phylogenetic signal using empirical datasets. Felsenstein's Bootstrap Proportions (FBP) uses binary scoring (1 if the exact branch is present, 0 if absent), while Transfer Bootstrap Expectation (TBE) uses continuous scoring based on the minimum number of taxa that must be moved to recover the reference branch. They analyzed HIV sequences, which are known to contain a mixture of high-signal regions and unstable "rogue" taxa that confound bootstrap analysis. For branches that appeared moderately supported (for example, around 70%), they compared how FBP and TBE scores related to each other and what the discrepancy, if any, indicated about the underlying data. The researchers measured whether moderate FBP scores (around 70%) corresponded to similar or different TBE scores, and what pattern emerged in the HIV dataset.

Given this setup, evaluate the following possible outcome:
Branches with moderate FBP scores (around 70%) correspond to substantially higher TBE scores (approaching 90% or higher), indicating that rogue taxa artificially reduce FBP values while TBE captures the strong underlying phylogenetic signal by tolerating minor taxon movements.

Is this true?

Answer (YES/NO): NO